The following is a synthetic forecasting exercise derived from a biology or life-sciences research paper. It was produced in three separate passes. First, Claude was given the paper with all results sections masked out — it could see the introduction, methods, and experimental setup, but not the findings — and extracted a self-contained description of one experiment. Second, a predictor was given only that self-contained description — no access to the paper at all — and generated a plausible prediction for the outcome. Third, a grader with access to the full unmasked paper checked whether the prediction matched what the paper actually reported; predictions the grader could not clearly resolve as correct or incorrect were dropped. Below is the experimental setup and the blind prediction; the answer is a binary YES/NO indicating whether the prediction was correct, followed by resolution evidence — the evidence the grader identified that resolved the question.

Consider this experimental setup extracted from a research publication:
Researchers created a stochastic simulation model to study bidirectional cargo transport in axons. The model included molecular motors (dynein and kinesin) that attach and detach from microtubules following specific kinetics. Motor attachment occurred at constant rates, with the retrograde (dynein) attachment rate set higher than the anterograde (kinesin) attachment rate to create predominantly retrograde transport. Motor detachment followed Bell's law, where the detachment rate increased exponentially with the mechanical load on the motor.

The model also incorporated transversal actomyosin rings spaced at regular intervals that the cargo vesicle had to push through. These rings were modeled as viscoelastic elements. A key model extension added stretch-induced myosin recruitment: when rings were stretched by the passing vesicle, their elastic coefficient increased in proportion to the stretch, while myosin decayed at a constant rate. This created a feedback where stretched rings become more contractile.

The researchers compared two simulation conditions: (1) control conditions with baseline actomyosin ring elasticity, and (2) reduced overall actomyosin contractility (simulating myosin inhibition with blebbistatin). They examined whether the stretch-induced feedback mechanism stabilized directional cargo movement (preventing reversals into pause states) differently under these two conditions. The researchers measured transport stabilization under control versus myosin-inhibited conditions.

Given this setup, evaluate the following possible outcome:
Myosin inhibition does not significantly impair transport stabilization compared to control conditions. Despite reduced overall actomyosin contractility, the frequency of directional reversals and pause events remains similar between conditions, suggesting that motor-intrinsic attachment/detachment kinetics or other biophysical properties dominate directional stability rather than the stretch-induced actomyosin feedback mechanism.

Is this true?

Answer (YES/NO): NO